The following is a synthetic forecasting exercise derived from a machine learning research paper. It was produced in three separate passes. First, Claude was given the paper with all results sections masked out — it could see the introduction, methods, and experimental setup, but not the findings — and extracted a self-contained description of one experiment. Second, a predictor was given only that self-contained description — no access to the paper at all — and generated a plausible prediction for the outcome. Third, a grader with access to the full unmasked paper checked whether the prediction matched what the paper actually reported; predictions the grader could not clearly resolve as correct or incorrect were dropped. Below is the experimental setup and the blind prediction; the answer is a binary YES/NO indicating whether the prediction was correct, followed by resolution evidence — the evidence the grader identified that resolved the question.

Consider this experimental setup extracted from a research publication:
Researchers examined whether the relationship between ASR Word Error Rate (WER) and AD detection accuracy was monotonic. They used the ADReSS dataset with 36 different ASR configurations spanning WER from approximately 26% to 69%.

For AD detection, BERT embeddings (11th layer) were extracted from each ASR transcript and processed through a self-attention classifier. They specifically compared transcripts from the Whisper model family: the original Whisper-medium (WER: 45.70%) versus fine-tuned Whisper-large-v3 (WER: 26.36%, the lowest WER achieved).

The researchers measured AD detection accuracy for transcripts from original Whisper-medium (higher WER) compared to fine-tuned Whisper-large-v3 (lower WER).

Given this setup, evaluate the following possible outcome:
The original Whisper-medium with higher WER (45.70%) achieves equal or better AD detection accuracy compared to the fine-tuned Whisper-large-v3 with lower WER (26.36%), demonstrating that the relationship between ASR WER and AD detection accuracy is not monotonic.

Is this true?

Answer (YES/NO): YES